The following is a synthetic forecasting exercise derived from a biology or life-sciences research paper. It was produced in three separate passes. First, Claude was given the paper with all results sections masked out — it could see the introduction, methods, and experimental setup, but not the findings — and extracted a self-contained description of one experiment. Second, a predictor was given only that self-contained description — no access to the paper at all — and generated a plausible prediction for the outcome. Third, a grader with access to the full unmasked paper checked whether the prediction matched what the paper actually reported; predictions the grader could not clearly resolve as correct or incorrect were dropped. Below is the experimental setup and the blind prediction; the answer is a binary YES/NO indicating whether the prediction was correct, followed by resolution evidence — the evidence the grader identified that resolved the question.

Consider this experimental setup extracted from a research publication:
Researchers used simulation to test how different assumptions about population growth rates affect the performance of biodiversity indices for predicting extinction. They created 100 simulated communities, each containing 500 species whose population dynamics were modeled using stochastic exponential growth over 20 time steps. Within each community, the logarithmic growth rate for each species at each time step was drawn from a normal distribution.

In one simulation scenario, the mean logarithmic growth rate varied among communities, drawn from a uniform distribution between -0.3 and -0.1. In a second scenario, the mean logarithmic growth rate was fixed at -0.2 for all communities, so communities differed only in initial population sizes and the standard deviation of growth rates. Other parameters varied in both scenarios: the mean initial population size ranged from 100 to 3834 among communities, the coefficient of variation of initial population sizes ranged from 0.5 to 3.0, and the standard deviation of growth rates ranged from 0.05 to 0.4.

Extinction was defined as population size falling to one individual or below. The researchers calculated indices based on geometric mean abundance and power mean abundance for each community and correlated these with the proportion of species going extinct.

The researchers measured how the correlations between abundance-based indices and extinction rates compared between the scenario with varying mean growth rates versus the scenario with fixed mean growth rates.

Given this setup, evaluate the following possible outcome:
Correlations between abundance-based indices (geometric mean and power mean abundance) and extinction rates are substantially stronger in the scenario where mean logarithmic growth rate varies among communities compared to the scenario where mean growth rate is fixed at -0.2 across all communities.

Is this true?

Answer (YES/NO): NO